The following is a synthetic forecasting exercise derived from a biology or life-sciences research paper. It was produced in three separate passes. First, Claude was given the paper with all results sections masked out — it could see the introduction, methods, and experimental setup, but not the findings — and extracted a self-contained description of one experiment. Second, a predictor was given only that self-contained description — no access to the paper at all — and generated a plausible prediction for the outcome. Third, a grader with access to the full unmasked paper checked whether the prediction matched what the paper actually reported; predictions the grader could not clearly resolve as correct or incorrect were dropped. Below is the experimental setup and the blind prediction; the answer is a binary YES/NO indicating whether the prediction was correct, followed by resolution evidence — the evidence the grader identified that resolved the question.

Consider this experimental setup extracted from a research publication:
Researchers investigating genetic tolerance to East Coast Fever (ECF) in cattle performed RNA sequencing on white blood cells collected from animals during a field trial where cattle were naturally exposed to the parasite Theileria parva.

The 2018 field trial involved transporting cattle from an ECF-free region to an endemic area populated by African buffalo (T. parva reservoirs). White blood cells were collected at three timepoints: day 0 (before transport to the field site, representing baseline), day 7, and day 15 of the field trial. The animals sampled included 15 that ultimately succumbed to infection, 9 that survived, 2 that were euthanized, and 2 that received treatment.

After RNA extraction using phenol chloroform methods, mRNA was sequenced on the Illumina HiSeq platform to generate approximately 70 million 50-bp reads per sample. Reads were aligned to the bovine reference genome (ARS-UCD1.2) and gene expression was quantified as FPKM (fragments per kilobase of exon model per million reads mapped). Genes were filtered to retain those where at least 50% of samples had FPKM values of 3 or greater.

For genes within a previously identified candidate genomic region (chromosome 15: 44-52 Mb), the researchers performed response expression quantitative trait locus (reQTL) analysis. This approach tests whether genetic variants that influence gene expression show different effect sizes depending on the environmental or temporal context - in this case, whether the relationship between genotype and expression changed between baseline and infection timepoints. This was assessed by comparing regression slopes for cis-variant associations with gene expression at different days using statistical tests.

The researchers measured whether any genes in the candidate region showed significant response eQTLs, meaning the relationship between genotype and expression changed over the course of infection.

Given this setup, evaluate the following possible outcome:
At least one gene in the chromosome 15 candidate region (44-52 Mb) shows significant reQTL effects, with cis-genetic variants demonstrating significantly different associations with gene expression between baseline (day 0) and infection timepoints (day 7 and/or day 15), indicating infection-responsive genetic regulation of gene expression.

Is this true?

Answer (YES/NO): NO